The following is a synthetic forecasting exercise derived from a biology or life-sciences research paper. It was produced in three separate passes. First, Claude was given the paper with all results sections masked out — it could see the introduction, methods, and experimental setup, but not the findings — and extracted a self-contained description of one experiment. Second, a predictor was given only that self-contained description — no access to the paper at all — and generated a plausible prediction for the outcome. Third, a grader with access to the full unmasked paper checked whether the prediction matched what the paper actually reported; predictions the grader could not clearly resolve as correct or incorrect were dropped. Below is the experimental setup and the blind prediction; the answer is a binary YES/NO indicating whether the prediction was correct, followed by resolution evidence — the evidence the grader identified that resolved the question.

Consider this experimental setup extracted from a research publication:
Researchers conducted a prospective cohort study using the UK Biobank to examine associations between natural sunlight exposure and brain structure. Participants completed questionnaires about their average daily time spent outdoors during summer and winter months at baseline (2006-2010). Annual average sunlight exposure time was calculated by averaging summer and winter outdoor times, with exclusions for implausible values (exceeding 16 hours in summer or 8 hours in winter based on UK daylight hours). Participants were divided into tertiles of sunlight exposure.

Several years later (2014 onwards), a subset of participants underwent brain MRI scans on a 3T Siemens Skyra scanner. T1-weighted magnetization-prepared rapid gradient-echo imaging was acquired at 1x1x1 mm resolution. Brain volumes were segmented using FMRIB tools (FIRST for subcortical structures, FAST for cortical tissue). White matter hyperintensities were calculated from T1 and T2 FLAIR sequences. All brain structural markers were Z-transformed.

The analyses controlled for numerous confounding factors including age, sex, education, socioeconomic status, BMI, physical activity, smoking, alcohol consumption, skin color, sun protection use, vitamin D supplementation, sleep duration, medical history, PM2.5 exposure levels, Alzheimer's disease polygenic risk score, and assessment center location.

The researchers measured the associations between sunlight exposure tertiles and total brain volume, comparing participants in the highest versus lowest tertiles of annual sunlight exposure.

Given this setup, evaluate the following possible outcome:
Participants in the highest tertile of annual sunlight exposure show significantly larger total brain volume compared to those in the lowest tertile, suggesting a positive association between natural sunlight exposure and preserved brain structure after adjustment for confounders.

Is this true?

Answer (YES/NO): NO